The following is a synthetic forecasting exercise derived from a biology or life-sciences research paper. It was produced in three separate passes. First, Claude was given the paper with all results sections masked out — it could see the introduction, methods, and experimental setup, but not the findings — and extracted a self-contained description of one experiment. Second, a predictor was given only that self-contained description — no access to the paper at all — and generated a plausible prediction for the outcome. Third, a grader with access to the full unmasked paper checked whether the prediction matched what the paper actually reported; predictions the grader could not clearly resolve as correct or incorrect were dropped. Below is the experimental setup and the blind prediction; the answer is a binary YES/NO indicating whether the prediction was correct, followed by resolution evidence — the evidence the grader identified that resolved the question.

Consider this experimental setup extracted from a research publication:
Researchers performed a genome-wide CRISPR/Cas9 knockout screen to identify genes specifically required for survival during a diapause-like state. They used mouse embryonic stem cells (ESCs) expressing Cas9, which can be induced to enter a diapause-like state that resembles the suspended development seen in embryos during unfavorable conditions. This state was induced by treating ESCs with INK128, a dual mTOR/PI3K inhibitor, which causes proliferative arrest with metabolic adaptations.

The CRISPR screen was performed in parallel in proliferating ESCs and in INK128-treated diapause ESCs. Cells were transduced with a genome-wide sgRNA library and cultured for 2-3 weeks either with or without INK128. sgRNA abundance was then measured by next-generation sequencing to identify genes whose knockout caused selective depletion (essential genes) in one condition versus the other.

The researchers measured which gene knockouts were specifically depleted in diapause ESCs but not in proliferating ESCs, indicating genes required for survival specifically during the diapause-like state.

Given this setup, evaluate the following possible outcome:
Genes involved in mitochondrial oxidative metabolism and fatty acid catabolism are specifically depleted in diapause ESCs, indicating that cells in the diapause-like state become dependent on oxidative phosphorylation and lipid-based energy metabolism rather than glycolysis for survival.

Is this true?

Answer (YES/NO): NO